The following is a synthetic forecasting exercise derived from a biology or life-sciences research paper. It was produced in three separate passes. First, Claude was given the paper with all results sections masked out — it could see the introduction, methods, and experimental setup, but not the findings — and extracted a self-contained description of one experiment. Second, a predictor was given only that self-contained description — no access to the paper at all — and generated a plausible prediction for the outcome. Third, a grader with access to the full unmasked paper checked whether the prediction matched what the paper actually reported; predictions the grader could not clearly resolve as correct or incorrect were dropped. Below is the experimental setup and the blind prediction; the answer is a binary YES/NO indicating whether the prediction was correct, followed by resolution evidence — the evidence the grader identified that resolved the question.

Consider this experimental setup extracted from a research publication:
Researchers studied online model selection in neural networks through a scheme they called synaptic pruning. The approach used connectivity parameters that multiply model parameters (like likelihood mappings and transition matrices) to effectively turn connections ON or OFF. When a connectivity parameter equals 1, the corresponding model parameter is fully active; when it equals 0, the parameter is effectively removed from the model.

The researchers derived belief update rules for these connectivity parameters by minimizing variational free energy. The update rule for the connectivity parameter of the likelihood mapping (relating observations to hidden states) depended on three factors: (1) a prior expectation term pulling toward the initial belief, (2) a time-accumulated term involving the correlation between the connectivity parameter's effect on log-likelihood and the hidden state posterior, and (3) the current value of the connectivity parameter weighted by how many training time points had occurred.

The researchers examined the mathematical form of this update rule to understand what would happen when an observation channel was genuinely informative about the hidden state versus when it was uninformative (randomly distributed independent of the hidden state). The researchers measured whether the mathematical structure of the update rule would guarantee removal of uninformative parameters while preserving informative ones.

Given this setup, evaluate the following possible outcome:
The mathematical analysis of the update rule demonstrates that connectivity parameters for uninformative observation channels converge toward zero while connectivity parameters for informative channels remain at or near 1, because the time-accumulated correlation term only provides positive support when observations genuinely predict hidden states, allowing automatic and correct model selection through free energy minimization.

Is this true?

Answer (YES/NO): YES